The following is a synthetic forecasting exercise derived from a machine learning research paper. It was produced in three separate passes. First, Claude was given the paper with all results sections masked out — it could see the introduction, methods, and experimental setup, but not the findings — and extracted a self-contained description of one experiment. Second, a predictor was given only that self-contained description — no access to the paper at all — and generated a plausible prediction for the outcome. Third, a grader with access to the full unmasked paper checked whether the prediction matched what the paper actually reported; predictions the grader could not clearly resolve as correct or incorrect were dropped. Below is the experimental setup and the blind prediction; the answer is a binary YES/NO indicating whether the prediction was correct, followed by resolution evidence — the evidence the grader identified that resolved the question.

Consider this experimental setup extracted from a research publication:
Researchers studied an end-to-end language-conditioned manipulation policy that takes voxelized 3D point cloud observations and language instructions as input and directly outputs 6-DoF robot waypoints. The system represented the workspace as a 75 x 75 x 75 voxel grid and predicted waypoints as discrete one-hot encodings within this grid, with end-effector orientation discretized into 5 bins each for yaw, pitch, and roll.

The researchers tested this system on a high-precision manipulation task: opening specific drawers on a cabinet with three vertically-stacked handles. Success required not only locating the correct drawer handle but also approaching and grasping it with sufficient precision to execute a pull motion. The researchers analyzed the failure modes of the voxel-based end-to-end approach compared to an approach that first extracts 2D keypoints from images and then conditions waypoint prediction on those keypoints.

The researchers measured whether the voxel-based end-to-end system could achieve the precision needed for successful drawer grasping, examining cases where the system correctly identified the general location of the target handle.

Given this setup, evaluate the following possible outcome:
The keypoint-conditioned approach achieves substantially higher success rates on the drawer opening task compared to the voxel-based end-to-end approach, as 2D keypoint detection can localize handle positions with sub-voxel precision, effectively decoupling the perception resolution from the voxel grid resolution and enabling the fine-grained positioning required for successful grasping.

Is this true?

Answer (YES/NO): YES